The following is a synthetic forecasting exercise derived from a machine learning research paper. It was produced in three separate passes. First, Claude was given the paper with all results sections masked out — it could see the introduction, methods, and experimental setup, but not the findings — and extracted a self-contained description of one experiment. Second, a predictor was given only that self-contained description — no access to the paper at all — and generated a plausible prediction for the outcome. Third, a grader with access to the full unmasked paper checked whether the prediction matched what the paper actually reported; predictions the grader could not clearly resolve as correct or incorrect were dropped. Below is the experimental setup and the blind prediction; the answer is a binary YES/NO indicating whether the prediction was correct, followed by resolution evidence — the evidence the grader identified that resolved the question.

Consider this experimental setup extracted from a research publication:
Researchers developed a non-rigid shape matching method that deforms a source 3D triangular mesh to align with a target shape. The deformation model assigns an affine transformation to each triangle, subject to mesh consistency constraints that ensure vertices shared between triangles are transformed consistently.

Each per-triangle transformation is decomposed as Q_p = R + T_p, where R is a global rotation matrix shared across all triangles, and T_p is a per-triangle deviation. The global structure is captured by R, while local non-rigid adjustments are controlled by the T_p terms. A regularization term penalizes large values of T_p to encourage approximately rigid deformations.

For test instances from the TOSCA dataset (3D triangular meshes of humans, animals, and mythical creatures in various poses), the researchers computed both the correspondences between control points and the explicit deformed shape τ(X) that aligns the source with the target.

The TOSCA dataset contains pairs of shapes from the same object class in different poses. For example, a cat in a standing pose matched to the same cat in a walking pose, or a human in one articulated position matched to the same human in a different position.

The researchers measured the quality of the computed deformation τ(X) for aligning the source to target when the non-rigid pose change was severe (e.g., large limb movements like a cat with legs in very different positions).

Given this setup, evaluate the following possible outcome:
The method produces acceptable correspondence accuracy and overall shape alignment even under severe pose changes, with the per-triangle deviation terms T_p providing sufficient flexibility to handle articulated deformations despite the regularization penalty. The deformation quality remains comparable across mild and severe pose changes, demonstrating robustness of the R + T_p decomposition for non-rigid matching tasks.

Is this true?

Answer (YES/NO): NO